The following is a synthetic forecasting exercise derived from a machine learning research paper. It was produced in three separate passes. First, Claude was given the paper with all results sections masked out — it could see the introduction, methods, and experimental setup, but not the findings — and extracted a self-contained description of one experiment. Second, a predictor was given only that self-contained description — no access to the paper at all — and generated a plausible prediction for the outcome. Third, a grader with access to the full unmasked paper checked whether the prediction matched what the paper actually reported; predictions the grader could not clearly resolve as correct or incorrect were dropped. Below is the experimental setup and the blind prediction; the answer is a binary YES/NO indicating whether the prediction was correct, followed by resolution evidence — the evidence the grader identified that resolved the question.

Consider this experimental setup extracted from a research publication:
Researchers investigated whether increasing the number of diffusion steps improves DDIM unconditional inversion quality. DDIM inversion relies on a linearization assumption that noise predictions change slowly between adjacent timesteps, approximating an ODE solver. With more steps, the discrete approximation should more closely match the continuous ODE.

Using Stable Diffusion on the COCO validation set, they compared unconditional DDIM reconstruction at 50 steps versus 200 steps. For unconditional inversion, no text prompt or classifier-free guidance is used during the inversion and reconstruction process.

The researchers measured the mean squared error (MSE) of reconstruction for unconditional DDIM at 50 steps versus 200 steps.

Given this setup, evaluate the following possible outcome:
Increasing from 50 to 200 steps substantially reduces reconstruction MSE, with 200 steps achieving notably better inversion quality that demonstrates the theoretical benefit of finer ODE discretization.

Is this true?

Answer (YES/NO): NO